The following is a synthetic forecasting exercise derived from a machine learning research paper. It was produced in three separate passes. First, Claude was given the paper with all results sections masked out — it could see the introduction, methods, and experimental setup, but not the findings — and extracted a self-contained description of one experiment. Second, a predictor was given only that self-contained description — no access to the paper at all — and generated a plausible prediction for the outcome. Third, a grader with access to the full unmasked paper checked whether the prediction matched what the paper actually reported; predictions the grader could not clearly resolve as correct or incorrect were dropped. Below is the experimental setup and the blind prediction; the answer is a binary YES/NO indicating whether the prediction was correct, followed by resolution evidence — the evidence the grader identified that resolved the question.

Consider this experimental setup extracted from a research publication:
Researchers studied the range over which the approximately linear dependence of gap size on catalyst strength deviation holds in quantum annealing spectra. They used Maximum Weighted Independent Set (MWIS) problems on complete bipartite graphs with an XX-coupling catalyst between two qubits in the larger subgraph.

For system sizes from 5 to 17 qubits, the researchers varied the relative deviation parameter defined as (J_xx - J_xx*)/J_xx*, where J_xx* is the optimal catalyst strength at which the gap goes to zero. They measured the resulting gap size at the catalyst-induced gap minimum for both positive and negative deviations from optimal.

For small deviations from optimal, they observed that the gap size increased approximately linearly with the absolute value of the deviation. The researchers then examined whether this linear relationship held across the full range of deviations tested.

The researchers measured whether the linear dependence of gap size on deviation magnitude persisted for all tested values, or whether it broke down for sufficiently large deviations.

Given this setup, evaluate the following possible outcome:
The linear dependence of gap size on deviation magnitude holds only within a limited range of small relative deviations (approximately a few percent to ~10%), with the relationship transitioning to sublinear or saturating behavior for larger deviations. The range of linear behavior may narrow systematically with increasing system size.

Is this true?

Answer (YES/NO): NO